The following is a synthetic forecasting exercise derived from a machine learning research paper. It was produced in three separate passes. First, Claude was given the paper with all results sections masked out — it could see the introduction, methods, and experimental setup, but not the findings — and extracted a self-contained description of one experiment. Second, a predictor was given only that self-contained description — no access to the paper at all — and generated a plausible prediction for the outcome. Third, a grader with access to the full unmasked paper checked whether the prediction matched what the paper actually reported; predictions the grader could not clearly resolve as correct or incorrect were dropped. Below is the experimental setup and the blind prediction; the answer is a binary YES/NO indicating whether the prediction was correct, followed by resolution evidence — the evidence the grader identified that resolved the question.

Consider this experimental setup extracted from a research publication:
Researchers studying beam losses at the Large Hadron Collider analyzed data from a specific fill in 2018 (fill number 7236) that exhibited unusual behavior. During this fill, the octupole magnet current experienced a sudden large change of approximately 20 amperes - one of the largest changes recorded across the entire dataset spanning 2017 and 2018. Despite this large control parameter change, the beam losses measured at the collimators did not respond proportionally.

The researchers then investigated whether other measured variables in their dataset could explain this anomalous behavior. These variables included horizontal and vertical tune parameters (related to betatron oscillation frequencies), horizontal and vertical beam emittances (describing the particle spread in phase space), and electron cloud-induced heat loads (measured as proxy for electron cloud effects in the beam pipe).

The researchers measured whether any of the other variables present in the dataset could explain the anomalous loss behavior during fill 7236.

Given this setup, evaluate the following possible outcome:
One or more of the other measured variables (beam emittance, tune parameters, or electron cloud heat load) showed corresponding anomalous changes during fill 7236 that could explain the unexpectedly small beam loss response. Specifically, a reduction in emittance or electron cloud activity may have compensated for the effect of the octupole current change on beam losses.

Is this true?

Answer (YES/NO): NO